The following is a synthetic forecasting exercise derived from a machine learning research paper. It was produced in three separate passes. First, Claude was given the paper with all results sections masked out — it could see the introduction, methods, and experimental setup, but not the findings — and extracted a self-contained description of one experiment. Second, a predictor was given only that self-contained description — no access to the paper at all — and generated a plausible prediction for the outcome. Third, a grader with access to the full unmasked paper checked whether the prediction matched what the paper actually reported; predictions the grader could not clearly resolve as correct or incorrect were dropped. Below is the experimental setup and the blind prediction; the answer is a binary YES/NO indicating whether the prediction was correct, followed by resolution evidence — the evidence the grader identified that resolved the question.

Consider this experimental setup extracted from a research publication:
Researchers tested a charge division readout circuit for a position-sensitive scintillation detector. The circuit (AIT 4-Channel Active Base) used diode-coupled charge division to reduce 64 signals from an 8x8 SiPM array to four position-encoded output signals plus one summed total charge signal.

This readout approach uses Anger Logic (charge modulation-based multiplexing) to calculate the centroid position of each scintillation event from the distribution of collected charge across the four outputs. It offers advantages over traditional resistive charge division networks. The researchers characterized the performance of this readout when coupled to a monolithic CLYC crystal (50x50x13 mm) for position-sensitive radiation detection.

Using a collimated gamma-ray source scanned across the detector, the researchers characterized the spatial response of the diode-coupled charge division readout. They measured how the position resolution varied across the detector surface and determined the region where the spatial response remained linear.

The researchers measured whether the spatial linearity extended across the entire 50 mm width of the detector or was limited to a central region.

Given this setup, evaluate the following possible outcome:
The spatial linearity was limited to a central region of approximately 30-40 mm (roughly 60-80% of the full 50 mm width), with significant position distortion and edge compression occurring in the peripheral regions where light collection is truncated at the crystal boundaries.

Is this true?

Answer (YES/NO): YES